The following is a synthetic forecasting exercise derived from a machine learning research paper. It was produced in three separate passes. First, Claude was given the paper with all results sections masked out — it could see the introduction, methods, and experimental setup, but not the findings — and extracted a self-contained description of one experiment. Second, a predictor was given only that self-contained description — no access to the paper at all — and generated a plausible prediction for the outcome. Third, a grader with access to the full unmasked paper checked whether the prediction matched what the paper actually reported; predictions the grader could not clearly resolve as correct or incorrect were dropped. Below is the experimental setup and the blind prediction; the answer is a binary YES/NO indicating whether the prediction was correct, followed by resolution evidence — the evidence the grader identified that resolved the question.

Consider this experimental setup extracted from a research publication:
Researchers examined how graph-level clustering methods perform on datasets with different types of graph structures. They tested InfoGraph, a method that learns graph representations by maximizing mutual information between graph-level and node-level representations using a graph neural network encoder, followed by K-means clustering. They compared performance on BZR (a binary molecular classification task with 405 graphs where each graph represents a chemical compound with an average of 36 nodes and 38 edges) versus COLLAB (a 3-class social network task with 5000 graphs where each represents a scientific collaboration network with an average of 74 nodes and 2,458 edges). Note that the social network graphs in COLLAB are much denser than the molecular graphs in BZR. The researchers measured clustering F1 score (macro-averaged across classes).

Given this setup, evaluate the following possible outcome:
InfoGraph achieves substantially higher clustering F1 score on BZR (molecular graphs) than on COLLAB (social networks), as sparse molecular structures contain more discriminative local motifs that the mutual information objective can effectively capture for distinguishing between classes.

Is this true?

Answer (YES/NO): YES